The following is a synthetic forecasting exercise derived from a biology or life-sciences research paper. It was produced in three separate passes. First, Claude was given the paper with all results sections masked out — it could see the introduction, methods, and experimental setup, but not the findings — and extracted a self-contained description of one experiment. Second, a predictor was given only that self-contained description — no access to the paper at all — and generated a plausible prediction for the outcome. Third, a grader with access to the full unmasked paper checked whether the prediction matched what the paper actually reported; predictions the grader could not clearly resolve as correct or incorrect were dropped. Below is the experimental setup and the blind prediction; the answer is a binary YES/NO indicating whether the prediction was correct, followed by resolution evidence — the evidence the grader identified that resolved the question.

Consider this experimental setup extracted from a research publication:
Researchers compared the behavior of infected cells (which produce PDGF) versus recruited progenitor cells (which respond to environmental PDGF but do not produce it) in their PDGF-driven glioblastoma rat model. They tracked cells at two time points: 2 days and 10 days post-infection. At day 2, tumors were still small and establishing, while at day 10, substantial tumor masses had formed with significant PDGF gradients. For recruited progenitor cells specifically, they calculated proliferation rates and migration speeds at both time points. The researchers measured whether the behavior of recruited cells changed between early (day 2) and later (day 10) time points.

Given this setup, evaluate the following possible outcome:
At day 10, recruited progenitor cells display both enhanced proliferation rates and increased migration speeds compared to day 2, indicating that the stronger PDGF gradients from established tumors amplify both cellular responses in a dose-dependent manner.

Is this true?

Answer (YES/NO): NO